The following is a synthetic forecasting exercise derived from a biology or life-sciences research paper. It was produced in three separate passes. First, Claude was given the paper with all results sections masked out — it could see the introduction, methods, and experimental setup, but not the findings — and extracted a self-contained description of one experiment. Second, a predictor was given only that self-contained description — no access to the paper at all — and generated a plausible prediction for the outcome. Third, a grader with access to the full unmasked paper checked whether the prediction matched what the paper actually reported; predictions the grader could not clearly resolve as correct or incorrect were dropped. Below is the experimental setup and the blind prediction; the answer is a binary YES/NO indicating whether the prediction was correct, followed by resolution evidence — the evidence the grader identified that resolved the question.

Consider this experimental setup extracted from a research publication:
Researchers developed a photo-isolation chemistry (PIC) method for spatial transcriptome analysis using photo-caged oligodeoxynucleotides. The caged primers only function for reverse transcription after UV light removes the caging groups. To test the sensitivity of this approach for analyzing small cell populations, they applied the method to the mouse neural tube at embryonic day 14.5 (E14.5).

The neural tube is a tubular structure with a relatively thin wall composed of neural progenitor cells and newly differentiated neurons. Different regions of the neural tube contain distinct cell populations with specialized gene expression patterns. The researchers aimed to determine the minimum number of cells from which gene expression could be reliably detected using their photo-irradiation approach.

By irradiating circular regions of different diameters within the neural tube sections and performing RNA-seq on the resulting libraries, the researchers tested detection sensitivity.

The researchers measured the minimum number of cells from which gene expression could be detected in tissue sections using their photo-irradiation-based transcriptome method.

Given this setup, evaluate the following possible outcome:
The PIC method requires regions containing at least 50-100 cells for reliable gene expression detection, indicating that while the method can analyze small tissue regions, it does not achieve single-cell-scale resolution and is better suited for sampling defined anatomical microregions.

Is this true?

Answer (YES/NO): NO